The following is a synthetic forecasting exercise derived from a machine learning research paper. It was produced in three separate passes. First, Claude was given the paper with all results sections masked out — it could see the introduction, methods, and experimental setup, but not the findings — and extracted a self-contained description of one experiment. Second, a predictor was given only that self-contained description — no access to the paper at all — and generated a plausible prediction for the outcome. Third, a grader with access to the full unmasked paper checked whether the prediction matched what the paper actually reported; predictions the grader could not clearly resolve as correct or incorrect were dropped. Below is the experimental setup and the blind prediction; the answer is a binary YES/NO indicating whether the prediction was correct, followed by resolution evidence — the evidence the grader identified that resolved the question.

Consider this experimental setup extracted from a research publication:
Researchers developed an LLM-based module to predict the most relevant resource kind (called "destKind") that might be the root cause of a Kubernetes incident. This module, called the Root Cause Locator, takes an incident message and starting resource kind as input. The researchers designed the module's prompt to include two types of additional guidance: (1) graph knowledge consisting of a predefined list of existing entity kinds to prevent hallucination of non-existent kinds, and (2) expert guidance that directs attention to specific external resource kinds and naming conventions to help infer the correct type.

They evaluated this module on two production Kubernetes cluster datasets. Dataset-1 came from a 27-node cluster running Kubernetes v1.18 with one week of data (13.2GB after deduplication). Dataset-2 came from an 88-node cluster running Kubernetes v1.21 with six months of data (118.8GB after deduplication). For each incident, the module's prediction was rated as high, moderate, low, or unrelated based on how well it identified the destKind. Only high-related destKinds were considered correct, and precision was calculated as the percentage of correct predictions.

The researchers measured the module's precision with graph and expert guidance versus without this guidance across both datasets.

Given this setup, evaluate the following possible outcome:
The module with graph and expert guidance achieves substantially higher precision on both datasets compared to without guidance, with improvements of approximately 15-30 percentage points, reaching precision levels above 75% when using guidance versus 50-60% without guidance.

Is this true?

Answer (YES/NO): NO